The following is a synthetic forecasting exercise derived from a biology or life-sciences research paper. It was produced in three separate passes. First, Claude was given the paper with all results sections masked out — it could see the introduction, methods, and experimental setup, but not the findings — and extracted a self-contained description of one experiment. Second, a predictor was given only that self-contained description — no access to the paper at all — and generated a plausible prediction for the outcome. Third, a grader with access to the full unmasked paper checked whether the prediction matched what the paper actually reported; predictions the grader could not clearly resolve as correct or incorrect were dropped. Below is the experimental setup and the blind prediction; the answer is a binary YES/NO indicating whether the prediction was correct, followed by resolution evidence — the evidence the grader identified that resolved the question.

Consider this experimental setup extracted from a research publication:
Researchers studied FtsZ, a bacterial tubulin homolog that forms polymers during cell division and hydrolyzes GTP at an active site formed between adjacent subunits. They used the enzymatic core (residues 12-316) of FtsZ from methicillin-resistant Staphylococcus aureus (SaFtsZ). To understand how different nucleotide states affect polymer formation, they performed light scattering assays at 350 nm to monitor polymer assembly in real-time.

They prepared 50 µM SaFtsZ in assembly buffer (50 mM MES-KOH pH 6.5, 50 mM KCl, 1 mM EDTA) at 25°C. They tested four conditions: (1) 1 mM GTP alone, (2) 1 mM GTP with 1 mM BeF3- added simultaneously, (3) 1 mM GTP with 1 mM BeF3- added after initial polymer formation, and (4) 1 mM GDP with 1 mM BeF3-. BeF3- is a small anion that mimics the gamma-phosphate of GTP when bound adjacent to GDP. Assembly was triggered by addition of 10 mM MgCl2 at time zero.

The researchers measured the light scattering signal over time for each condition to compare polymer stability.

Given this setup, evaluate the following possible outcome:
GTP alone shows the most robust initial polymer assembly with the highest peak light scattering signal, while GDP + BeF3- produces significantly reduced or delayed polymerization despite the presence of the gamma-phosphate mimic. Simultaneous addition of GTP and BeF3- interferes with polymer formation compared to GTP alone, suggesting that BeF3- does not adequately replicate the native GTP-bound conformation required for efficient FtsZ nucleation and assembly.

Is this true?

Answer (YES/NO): NO